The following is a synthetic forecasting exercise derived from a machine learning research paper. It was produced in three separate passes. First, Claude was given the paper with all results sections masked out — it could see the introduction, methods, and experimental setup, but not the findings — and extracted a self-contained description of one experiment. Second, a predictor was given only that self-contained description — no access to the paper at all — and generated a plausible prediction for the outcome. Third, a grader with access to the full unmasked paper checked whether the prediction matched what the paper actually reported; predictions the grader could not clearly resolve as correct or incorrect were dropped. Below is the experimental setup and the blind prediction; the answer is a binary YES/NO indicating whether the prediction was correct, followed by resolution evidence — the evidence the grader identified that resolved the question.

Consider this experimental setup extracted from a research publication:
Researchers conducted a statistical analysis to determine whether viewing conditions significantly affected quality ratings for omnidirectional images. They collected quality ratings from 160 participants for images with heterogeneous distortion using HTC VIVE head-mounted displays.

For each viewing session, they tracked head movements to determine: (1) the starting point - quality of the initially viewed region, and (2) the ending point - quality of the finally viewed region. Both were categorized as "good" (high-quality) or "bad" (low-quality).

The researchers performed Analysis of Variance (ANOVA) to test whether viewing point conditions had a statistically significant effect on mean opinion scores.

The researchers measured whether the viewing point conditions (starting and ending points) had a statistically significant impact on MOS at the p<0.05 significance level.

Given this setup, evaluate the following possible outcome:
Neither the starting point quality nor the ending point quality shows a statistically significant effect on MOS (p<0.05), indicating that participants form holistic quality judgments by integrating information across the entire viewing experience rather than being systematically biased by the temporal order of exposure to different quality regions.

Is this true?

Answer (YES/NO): NO